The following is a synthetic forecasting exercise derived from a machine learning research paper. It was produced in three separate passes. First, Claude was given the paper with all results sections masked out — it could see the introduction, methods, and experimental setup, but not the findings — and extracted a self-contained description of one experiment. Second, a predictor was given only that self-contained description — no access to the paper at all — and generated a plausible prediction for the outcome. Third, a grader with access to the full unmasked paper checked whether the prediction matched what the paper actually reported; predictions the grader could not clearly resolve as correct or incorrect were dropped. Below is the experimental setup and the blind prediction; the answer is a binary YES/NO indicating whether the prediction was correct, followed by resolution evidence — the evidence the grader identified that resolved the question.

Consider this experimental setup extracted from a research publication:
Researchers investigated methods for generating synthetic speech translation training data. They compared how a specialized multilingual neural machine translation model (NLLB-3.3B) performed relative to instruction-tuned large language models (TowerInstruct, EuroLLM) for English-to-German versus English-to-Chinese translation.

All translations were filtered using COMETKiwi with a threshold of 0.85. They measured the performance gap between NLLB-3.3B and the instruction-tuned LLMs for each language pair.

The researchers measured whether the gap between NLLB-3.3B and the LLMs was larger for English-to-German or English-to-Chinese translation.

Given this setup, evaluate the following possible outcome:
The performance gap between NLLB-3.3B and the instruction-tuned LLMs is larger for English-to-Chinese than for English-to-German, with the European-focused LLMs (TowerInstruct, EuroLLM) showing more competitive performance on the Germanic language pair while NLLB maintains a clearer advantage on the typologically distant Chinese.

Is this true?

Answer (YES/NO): NO